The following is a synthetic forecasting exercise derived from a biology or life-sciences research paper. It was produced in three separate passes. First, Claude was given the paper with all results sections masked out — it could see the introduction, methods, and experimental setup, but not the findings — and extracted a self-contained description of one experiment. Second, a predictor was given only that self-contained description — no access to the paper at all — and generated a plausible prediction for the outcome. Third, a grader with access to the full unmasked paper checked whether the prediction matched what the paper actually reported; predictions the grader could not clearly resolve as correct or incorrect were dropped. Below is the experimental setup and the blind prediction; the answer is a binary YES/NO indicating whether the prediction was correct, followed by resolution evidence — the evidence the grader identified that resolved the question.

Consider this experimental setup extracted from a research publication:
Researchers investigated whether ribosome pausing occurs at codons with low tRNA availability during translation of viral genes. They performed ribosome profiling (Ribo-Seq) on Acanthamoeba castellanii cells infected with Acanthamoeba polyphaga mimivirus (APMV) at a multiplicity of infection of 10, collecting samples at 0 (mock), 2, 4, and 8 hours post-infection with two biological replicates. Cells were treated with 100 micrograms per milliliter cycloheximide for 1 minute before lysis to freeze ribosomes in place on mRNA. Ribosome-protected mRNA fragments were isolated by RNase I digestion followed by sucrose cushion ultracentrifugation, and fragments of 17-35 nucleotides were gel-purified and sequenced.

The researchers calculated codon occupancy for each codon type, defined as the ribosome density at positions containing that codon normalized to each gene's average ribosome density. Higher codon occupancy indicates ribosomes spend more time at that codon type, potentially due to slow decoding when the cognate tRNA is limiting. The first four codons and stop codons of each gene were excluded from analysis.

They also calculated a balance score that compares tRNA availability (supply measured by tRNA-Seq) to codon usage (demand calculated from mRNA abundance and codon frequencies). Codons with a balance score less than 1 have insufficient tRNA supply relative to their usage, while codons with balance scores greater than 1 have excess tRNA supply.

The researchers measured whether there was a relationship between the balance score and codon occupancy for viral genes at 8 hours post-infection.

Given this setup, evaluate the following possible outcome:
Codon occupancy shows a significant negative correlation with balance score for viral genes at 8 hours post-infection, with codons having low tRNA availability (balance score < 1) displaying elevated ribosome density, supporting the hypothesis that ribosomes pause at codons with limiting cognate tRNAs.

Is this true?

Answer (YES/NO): NO